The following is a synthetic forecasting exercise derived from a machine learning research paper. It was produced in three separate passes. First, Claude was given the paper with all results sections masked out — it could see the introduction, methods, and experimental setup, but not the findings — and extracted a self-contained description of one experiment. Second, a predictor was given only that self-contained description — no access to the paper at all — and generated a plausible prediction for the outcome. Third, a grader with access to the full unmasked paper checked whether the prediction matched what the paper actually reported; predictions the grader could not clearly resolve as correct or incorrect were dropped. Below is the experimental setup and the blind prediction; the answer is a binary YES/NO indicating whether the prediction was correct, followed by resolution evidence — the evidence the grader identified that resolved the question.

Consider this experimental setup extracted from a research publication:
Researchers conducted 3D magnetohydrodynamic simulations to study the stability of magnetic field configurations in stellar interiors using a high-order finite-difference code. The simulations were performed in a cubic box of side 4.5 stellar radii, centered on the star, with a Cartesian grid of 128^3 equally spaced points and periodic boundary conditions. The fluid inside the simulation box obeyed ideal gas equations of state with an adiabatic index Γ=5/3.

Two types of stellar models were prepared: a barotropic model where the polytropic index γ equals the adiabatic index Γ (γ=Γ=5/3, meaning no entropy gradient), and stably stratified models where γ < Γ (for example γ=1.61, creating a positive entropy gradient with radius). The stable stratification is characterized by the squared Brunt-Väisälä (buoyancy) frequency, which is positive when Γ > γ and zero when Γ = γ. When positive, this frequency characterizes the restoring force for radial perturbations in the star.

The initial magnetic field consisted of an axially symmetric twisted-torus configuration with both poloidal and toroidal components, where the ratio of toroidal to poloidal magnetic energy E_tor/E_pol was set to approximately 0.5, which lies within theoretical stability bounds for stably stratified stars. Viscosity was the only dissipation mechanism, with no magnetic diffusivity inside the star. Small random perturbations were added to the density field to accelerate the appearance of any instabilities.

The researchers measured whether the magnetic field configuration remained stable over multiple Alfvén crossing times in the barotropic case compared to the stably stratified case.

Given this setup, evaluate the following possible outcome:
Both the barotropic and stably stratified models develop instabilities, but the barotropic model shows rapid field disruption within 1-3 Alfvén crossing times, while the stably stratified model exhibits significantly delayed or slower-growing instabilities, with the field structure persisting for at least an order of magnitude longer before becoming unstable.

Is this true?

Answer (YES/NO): NO